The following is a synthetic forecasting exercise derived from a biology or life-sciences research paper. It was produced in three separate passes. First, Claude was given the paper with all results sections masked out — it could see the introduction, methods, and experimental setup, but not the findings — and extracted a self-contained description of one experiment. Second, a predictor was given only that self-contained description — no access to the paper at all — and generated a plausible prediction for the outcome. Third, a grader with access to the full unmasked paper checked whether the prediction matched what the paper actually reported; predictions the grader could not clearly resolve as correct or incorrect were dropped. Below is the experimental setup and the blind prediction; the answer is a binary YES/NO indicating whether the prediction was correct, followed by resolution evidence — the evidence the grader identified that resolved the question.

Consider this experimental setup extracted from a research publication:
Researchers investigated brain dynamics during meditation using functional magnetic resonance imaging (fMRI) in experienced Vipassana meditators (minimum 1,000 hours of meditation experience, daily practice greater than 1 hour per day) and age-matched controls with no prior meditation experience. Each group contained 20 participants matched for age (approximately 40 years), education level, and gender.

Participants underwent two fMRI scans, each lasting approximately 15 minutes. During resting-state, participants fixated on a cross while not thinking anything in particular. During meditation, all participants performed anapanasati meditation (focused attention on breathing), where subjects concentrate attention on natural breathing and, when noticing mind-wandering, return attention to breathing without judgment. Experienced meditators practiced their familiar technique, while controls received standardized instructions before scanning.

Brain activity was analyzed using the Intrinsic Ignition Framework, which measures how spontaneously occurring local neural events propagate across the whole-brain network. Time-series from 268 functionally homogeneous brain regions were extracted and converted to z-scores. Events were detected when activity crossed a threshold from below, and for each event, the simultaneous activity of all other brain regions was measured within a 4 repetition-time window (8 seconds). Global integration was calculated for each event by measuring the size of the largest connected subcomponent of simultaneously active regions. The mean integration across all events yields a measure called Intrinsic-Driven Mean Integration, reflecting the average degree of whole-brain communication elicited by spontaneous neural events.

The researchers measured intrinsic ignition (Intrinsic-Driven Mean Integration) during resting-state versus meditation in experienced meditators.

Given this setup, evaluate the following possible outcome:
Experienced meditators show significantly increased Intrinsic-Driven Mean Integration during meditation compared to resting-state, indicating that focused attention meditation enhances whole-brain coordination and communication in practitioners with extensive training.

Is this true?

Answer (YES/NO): NO